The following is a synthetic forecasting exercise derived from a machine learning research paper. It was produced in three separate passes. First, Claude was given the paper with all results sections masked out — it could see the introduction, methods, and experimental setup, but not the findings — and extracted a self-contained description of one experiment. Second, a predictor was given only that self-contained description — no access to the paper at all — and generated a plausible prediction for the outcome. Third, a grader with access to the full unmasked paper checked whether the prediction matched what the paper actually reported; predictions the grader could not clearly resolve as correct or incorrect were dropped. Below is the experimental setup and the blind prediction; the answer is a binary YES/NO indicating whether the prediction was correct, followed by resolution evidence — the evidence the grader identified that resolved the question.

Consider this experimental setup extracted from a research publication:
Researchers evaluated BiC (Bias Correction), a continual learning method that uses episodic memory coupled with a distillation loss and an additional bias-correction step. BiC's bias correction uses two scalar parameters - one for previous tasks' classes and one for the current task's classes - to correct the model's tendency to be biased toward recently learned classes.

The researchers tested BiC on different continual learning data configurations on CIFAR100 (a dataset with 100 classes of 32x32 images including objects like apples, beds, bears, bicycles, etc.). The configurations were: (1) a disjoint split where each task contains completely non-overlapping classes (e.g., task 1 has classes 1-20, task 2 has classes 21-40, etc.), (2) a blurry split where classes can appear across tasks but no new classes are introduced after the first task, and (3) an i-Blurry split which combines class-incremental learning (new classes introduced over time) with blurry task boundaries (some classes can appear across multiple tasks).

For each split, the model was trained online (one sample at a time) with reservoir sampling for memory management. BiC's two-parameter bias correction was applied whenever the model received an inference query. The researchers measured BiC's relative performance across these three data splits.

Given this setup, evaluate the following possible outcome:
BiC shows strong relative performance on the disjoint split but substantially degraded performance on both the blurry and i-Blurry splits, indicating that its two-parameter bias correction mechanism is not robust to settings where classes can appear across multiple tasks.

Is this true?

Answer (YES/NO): YES